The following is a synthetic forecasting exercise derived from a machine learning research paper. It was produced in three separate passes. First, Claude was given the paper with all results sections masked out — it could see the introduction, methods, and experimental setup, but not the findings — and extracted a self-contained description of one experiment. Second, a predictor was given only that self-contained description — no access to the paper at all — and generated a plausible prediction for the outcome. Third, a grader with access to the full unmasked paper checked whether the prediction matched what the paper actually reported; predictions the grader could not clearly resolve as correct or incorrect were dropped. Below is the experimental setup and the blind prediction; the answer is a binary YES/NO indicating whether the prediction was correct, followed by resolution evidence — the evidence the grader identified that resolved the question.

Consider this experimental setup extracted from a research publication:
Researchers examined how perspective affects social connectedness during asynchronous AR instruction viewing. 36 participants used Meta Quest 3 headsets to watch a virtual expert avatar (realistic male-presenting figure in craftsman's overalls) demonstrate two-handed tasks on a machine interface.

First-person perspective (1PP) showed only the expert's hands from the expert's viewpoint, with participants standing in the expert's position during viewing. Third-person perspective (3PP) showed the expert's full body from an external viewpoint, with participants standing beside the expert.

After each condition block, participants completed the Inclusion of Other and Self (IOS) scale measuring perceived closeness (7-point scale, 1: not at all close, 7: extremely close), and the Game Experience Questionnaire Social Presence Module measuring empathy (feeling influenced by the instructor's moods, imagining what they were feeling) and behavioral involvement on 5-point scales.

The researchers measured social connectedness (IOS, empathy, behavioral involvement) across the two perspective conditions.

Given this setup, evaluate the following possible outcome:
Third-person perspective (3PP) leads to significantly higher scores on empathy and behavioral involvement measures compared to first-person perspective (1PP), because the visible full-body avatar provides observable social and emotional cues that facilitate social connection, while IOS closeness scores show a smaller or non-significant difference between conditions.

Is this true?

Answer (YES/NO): NO